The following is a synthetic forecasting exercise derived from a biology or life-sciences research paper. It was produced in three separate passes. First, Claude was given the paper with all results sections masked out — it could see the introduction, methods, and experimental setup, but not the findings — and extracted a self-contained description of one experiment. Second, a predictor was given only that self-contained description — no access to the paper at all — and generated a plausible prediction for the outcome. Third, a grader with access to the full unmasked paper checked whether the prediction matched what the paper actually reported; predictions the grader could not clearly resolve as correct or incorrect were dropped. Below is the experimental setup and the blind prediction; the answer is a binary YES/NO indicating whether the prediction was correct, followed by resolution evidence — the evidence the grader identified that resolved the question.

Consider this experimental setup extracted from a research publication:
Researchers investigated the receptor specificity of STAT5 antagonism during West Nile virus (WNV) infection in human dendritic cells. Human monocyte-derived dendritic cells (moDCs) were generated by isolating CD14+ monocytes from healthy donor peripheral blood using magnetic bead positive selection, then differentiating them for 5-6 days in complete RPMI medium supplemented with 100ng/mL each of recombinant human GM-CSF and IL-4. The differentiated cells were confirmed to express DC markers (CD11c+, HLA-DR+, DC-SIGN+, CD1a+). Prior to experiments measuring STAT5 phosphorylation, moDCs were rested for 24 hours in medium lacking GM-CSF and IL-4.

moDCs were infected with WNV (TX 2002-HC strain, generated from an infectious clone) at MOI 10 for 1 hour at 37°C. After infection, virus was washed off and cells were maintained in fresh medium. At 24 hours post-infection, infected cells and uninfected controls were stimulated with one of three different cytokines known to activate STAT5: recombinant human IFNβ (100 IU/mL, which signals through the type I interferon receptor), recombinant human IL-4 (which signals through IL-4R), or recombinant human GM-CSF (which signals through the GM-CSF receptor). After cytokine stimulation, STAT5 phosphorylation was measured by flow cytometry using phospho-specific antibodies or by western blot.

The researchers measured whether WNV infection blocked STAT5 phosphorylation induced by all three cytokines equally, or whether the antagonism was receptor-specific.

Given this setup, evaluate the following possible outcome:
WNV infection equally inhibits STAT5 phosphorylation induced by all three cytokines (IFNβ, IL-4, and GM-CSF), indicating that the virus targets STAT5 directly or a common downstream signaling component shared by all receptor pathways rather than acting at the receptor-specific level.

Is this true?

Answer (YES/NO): NO